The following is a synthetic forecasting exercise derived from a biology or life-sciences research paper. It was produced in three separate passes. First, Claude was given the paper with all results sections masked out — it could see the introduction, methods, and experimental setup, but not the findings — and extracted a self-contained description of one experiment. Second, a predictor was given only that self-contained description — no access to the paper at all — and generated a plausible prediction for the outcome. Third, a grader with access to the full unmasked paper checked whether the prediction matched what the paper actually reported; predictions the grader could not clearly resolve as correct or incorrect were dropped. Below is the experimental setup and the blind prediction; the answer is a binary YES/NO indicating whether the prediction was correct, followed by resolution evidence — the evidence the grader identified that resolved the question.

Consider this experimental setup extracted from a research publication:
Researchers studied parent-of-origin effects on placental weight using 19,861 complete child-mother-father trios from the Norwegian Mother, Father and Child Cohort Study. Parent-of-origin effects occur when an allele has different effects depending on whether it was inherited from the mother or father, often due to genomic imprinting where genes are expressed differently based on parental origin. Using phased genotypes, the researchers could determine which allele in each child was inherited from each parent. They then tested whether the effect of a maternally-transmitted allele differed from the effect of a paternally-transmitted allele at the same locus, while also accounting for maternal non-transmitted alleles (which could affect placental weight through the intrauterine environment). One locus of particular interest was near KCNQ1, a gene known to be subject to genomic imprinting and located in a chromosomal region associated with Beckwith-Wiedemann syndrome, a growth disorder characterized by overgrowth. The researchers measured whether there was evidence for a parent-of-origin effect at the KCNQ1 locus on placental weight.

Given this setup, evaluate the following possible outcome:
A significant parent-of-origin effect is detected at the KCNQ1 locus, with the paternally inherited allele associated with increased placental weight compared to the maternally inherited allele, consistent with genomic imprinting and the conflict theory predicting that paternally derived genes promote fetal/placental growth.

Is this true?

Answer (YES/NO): NO